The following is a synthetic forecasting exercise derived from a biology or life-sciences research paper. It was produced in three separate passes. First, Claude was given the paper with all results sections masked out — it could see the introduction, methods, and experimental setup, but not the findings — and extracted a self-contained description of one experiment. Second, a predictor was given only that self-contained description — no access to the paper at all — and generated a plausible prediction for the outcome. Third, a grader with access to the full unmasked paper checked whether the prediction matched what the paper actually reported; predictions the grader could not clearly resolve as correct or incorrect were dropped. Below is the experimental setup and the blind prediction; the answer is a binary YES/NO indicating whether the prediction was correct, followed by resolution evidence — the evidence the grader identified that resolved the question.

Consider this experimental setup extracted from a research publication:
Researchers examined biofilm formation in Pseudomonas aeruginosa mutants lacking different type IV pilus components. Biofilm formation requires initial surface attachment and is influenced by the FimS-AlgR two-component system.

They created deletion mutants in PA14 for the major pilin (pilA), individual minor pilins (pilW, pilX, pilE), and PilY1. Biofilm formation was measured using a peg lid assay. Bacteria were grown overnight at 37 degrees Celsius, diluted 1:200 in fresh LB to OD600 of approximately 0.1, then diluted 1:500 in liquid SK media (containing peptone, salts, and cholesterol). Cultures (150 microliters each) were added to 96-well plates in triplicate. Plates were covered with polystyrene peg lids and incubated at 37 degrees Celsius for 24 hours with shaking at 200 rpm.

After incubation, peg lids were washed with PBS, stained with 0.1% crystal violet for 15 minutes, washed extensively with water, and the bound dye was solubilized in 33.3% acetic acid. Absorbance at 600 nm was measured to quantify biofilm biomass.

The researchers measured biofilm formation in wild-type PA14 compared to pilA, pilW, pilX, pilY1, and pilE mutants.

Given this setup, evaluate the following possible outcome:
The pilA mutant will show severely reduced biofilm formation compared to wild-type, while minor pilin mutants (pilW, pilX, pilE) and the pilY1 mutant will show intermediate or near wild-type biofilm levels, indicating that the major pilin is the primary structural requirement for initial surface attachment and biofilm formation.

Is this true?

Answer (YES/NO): NO